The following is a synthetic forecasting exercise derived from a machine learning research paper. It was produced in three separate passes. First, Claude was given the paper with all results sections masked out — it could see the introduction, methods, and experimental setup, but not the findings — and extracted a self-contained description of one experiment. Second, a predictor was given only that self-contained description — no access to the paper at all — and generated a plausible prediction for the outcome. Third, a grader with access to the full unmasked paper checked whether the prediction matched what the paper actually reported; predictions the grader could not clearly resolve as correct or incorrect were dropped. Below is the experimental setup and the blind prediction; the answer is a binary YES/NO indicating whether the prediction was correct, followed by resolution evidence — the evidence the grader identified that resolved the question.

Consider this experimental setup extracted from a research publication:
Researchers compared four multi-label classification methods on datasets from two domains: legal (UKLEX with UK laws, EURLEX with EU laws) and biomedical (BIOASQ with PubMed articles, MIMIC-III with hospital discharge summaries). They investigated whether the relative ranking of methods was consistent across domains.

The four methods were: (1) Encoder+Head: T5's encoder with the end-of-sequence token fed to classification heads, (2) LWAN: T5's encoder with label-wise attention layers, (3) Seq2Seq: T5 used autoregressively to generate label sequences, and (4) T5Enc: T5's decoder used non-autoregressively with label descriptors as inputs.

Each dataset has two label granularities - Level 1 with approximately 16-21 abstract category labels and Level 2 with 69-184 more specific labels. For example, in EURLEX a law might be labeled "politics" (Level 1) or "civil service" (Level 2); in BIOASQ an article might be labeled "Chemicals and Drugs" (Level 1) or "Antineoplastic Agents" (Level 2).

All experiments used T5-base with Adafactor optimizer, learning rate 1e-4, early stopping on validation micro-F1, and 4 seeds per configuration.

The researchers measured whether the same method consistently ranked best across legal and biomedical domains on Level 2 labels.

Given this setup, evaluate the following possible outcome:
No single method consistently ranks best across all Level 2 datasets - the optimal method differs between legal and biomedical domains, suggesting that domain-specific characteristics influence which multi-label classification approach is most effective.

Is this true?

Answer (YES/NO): NO